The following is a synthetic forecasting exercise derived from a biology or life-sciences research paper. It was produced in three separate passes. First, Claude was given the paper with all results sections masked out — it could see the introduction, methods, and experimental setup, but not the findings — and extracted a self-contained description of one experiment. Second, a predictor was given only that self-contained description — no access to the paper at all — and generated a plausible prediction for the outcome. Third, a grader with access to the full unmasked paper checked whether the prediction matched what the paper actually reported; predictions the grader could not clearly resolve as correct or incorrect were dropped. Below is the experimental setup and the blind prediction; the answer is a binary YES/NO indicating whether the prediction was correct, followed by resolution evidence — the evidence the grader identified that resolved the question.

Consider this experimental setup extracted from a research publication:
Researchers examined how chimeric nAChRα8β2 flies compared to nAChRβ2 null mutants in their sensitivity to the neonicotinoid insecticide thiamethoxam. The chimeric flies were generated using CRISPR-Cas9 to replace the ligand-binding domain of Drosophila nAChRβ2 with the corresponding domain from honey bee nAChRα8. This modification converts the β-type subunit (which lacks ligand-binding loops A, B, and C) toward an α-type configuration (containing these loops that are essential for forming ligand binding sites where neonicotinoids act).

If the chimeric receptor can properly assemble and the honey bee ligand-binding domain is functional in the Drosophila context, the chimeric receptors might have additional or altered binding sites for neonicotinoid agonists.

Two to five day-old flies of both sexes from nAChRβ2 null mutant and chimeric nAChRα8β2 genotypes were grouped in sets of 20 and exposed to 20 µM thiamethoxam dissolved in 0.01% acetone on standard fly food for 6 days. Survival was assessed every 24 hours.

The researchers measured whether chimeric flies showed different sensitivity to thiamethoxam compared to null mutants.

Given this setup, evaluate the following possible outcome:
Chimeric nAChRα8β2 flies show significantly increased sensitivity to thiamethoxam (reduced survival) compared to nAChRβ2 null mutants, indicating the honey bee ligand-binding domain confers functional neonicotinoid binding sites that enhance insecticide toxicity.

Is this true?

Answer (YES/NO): NO